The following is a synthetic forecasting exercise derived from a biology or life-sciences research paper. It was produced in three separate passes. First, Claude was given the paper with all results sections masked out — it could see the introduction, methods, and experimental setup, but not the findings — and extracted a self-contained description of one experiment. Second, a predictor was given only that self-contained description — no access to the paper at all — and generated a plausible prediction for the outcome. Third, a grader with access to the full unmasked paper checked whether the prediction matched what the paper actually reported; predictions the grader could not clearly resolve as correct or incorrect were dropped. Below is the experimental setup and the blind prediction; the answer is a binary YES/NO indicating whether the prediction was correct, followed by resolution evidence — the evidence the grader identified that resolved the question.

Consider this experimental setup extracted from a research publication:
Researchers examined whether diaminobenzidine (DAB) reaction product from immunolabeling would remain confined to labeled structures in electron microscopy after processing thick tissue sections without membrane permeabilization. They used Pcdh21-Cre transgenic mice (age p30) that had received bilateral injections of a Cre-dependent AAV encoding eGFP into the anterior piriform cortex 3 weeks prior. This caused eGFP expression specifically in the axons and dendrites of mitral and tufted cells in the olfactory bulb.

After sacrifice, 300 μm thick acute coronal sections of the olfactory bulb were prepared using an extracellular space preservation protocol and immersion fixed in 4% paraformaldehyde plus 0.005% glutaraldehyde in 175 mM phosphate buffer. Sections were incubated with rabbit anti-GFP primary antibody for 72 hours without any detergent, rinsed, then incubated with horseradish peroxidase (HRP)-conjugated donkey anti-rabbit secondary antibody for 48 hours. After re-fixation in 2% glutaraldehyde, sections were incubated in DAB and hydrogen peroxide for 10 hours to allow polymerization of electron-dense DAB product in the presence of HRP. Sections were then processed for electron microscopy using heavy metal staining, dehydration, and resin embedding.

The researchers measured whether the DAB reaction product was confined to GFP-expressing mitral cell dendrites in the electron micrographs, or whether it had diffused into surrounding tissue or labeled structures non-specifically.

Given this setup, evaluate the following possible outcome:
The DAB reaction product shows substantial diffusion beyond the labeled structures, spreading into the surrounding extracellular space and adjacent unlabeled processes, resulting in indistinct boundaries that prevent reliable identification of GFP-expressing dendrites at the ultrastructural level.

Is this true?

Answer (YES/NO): NO